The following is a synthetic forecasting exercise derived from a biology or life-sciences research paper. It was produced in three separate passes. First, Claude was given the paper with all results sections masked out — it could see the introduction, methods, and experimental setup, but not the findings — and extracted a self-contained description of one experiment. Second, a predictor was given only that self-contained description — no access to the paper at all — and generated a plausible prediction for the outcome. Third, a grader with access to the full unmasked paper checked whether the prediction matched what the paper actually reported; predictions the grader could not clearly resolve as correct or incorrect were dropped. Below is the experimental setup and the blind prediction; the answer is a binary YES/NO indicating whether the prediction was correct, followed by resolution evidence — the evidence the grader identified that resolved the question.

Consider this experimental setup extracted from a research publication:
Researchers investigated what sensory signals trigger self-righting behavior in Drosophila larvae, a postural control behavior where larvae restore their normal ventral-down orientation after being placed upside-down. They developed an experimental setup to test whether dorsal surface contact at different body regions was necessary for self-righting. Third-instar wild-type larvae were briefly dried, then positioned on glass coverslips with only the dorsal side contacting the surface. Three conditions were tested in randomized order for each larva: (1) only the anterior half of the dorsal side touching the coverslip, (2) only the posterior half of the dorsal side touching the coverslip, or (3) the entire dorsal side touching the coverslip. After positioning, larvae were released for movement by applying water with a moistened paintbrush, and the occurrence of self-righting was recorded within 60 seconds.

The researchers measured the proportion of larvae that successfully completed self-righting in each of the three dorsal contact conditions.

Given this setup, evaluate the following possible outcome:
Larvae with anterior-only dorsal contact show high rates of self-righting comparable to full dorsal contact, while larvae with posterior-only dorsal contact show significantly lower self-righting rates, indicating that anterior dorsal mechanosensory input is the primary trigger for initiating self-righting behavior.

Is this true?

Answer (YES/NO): YES